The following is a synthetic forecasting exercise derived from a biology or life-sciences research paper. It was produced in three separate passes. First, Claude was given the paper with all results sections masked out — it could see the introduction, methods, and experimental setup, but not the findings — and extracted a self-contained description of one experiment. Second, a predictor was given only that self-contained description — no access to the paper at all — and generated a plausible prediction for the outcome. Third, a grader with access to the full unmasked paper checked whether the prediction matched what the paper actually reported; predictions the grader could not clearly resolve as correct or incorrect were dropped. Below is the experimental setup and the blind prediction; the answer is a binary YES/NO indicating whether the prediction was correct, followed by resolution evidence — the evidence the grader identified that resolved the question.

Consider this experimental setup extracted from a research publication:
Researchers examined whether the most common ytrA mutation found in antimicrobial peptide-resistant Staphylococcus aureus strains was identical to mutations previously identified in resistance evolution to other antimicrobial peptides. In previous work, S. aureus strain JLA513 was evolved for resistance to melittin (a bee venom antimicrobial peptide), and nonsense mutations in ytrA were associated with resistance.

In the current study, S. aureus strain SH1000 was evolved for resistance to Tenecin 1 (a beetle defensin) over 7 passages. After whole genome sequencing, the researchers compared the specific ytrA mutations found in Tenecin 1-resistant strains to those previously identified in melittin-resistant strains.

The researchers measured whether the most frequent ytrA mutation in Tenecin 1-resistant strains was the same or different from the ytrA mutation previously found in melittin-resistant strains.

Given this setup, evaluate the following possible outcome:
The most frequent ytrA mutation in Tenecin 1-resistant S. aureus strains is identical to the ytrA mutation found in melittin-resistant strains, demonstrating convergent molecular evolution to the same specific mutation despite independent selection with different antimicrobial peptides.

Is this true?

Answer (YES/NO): YES